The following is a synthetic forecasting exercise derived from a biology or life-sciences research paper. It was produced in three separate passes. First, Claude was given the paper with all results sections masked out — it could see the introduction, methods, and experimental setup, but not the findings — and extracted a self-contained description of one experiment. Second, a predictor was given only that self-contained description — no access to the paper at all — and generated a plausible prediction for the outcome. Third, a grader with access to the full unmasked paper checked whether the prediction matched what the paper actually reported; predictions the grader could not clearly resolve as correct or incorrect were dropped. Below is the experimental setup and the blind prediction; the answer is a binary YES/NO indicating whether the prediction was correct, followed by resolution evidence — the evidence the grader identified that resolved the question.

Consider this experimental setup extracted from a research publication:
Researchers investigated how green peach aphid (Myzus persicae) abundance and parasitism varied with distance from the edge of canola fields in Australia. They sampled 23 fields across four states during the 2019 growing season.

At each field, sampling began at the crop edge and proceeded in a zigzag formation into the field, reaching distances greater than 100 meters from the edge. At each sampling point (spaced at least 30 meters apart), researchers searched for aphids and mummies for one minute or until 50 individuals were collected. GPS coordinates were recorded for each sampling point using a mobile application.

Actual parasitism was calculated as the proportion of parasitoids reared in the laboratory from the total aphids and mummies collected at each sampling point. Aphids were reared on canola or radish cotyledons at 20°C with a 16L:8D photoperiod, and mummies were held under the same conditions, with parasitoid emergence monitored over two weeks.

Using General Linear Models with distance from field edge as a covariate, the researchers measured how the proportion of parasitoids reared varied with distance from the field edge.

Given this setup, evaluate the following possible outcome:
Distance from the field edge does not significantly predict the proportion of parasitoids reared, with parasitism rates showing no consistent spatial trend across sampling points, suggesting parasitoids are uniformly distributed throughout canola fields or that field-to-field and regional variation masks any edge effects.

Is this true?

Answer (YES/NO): YES